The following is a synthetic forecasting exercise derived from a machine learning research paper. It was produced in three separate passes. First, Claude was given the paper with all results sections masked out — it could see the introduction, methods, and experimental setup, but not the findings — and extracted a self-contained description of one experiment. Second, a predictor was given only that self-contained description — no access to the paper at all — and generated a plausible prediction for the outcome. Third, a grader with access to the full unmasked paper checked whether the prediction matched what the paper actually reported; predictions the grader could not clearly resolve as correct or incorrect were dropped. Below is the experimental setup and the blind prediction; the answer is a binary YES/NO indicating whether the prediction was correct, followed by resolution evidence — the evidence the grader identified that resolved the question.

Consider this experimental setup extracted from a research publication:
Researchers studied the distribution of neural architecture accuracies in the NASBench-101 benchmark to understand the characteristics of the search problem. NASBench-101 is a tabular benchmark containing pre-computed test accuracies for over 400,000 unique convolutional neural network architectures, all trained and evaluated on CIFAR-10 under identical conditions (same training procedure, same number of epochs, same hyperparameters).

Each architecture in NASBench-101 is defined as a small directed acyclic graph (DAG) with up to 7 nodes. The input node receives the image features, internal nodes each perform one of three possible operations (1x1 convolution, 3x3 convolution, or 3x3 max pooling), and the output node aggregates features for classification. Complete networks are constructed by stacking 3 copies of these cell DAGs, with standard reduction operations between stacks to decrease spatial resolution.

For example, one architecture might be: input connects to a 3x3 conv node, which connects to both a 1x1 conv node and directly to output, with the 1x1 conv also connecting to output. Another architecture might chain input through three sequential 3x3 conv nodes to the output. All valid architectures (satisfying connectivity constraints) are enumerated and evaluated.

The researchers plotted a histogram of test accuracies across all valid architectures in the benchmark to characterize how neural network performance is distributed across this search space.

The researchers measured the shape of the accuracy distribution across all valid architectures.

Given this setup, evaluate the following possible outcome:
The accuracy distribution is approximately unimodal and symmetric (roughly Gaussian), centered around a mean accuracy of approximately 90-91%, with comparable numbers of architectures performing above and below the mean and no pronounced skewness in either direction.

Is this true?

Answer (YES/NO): NO